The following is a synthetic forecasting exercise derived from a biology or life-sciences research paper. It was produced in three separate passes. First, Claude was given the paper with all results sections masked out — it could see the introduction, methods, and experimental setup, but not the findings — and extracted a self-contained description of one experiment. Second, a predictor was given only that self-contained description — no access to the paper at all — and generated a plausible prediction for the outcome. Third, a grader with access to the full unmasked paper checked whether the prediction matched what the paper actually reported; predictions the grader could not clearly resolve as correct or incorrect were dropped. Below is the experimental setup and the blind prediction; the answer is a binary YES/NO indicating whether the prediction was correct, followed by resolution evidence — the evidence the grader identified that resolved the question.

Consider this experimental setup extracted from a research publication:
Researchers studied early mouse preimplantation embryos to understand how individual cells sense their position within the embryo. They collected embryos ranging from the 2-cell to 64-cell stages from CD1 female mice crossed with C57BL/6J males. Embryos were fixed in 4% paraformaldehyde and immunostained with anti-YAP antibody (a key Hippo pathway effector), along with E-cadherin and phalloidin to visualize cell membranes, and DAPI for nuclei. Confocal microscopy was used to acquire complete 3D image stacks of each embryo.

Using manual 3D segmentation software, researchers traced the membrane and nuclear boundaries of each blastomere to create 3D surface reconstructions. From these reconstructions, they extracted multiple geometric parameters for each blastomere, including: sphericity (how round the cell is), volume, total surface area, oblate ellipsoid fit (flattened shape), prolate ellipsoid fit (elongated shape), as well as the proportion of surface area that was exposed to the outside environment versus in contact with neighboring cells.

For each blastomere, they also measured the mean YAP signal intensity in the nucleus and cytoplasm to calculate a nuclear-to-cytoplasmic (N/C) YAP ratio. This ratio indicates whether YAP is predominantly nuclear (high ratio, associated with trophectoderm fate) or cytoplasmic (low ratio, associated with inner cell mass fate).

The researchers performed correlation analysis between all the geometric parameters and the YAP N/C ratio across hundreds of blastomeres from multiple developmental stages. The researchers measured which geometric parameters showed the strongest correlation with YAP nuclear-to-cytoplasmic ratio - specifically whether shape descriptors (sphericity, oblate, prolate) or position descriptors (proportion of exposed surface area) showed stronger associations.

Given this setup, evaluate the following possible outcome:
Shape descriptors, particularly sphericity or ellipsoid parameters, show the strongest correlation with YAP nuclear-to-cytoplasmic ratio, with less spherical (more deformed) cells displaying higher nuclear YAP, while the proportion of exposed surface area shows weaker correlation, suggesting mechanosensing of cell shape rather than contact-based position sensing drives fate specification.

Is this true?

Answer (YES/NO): NO